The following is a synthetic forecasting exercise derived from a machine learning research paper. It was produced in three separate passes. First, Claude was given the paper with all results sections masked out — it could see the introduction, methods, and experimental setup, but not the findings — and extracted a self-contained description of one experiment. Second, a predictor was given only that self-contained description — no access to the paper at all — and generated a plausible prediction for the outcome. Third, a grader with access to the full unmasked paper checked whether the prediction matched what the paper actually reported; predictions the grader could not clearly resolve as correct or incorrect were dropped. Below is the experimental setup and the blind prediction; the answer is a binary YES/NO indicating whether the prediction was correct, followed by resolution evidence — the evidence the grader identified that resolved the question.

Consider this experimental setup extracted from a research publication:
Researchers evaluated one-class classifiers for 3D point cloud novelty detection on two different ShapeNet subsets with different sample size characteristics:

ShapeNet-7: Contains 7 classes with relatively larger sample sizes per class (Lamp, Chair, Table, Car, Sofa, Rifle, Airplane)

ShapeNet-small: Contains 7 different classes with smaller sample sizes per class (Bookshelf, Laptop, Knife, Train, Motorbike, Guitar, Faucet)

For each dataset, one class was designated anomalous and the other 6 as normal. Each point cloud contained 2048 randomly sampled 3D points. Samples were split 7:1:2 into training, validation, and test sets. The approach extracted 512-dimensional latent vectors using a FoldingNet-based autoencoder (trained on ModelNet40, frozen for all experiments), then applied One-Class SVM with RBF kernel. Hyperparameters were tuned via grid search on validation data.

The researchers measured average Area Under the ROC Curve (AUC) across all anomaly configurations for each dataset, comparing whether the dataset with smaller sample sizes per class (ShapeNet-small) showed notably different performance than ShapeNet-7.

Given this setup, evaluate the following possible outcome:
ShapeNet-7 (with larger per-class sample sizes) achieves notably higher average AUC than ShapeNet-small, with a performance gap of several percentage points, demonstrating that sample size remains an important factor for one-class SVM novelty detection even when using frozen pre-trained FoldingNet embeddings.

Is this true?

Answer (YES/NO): NO